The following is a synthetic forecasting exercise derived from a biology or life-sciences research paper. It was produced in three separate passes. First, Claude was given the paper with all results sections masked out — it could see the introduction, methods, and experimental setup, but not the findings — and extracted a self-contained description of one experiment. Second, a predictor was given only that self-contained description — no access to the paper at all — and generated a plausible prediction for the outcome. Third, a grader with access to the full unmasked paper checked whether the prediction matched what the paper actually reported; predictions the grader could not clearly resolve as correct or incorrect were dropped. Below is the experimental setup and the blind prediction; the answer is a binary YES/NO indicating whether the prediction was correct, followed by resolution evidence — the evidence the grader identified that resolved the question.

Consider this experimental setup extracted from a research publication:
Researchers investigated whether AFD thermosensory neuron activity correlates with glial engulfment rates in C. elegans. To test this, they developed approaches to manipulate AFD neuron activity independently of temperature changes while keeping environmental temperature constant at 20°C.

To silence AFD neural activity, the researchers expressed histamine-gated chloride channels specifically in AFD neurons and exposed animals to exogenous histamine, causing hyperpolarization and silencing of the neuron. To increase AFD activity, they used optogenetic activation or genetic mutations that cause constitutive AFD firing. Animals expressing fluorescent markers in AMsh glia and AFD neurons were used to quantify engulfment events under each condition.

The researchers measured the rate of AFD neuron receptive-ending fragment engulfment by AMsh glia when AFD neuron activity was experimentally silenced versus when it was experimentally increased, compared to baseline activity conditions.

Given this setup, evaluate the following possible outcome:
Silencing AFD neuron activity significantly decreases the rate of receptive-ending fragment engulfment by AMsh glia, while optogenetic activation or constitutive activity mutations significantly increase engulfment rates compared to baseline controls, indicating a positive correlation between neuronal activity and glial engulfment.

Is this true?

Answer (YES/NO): NO